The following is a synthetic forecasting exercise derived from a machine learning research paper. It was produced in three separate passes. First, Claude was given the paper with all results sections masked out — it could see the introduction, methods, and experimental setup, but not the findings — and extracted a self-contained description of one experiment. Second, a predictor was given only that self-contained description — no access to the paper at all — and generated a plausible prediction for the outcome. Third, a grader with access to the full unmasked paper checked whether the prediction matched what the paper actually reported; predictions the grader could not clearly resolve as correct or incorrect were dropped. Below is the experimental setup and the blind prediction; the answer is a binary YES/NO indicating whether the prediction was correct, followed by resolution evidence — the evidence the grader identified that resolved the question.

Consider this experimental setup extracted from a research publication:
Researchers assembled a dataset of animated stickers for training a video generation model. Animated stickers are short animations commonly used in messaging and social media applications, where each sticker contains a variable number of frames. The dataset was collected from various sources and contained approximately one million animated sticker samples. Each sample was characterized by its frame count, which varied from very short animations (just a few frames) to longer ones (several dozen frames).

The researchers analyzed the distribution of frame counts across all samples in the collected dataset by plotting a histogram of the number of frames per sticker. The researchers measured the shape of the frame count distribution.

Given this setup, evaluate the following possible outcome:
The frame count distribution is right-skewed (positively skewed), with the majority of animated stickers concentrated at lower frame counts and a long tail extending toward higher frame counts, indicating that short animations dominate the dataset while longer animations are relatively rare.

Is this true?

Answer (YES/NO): YES